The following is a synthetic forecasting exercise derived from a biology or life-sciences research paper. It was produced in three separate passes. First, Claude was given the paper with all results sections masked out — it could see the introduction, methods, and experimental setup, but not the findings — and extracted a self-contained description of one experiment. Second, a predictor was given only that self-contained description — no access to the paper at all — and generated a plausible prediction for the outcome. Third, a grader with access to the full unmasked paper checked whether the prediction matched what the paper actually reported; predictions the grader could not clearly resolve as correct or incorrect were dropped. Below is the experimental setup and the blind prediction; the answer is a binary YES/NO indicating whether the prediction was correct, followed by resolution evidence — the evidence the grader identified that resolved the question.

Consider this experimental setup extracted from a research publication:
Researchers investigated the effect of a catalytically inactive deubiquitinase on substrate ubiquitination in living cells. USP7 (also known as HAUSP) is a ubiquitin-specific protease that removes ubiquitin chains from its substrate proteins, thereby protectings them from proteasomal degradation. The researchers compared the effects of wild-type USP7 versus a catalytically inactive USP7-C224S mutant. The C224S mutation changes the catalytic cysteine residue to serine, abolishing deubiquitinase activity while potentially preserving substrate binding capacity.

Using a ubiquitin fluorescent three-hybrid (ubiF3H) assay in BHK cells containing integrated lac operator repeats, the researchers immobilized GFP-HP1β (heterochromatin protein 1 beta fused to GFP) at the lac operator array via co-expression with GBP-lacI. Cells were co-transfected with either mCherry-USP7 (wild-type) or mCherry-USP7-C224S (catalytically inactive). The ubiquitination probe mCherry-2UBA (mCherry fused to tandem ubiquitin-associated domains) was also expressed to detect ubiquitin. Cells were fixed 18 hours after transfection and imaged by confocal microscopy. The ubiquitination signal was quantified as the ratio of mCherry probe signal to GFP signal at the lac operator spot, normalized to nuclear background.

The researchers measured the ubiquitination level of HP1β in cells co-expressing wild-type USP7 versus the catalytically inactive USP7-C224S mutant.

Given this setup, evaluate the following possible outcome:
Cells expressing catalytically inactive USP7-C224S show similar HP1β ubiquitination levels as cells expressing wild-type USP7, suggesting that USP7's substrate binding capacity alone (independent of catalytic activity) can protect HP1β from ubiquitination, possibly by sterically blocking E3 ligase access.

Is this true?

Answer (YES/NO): NO